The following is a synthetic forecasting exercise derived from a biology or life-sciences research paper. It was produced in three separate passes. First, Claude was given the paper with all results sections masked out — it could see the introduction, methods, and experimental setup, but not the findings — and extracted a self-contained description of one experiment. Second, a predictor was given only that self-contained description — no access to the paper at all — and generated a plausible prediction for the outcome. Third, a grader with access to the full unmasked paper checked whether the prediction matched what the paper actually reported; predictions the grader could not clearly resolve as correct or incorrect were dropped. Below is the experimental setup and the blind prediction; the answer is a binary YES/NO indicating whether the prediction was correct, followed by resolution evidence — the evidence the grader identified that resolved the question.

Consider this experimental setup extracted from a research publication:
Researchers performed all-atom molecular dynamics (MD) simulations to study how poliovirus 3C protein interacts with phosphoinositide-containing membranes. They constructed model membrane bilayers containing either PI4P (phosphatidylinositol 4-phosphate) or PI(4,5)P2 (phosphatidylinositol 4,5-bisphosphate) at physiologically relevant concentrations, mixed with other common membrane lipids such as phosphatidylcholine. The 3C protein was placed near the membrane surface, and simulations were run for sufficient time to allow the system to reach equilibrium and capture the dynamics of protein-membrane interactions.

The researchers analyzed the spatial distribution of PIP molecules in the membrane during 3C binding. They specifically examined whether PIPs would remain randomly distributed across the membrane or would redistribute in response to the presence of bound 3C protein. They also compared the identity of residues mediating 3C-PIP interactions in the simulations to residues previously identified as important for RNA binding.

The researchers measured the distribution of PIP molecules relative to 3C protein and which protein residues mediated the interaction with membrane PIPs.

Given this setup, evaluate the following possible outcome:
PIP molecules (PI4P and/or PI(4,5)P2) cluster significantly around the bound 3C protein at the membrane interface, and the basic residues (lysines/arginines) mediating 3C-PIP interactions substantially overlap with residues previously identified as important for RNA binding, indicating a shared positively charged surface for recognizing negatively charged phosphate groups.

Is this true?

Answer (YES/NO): YES